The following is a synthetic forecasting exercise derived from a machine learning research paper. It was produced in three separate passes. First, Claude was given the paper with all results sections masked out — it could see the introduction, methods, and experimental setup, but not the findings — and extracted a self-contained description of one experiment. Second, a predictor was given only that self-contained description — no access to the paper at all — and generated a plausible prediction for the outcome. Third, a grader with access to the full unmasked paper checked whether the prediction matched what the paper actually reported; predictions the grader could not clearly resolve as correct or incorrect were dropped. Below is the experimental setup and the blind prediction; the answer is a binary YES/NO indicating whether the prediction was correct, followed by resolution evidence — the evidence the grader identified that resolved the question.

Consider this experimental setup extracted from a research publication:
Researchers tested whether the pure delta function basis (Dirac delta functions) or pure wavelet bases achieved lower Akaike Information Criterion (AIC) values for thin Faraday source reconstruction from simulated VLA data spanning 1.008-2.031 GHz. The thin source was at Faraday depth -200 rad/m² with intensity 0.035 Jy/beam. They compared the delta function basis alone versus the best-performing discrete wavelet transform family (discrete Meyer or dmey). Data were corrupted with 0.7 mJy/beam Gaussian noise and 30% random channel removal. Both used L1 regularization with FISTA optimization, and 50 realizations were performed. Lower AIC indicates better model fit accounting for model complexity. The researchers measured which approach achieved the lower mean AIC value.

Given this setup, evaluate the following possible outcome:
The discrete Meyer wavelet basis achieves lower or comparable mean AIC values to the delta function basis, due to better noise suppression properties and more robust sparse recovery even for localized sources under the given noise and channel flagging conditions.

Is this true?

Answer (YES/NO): NO